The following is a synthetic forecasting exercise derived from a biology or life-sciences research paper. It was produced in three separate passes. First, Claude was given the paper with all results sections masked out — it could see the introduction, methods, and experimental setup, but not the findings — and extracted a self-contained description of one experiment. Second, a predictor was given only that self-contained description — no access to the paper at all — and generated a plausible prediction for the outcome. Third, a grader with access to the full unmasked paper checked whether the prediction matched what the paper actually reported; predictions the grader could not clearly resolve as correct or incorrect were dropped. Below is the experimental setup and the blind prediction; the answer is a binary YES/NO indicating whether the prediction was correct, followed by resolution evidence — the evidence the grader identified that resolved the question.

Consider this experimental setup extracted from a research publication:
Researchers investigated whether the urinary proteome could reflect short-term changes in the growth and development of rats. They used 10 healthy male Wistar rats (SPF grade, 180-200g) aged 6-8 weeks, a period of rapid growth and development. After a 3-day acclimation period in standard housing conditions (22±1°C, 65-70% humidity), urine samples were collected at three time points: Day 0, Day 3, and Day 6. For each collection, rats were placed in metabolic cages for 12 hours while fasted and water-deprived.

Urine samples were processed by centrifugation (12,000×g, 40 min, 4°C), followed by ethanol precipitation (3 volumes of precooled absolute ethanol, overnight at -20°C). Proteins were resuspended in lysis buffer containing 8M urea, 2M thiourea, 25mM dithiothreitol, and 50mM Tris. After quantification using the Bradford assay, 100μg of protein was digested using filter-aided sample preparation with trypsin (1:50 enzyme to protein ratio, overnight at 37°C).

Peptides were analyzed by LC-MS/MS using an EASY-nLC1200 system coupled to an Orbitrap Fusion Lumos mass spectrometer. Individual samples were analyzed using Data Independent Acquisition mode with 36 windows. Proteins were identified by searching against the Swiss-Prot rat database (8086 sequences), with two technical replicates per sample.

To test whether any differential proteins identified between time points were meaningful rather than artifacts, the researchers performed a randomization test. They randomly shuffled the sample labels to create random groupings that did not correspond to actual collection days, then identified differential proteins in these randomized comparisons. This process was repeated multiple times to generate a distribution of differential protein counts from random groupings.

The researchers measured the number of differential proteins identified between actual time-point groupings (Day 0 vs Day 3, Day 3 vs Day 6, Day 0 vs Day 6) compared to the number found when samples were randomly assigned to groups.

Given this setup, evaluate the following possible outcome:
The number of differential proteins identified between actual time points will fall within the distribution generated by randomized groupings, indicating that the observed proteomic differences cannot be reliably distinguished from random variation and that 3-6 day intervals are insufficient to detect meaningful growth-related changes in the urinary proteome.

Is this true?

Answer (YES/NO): NO